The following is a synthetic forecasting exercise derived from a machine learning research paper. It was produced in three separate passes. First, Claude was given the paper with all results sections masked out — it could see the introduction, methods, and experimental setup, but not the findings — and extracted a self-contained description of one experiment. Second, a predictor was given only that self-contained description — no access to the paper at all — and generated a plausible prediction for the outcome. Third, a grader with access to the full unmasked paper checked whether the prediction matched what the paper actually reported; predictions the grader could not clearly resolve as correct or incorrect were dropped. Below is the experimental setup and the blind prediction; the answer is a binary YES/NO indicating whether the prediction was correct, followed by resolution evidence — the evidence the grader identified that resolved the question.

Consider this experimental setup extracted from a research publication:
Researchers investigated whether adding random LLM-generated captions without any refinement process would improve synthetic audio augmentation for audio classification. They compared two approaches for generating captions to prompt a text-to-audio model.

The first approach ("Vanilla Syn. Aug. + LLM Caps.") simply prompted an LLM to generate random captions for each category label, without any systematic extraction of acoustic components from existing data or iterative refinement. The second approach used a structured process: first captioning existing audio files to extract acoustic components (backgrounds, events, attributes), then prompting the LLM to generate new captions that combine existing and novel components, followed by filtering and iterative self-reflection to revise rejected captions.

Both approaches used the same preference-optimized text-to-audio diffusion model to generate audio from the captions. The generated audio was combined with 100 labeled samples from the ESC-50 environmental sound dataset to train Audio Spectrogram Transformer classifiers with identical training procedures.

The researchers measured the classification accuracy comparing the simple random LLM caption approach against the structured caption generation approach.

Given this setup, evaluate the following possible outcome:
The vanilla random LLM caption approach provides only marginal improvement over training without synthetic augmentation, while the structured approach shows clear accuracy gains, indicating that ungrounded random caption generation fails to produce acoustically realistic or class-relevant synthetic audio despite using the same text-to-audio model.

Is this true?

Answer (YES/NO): NO